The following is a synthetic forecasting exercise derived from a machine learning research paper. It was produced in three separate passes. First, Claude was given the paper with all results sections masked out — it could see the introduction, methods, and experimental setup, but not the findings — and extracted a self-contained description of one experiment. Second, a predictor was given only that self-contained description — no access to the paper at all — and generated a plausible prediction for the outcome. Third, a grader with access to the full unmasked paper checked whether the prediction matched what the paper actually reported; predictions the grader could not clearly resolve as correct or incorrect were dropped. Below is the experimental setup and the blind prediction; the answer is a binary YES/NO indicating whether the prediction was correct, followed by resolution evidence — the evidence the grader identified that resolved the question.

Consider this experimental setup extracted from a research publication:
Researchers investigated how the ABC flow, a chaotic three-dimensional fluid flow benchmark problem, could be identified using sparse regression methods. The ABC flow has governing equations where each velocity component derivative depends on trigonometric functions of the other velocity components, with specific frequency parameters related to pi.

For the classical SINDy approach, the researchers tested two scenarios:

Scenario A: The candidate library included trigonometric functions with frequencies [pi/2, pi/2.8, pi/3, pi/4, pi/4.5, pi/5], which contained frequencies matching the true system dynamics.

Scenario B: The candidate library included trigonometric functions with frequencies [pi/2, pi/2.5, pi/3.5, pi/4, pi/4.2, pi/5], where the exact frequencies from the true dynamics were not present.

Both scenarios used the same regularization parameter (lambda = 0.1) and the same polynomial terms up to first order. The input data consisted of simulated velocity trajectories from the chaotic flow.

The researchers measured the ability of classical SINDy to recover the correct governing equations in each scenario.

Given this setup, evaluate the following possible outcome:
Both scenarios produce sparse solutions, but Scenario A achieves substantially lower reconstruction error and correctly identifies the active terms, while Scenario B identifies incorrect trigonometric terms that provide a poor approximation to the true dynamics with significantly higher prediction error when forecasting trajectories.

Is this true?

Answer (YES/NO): NO